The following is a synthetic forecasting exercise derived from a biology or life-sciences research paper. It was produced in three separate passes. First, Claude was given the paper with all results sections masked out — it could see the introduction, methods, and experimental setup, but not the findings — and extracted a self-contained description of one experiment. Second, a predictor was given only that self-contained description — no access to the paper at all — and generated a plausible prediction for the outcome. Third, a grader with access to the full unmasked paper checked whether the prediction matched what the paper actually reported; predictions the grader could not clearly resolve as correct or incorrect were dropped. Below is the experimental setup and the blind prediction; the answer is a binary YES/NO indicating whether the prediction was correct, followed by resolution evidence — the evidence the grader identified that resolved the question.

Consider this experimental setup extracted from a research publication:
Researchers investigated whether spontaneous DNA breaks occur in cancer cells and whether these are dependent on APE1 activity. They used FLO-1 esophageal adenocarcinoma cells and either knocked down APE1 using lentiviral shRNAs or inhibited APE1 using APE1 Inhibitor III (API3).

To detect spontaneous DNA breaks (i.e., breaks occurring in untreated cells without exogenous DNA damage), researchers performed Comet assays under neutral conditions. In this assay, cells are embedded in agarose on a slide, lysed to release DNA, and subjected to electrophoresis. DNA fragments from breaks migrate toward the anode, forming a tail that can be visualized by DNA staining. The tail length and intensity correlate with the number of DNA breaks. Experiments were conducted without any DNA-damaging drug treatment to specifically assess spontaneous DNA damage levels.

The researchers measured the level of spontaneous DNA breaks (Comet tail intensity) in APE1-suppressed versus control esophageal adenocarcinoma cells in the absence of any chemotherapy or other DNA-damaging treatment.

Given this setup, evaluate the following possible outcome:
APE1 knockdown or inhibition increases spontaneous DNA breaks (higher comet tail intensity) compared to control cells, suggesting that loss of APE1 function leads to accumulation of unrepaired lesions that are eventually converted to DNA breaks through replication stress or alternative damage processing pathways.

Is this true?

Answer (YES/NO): NO